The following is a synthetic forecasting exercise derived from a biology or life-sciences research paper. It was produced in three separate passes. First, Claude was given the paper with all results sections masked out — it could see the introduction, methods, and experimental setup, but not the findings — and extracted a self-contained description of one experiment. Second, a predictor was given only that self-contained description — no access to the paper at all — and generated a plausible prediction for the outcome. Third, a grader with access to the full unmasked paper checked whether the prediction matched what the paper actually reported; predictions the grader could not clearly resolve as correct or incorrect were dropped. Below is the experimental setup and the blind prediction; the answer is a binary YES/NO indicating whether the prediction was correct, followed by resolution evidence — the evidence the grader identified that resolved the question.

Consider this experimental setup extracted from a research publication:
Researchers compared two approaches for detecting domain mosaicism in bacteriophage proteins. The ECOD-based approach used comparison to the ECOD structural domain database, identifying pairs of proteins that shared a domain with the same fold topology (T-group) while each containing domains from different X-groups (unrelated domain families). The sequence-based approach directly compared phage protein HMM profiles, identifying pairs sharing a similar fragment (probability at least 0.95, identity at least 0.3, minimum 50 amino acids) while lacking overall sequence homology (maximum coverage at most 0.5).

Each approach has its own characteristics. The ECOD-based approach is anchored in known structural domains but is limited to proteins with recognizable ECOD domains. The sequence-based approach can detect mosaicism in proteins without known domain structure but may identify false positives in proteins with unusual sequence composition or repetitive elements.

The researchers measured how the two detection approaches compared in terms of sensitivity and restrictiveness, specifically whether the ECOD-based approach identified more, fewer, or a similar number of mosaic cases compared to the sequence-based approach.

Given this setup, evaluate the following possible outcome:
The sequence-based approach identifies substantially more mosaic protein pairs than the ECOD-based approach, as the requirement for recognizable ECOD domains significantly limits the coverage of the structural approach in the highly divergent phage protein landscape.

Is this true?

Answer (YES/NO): YES